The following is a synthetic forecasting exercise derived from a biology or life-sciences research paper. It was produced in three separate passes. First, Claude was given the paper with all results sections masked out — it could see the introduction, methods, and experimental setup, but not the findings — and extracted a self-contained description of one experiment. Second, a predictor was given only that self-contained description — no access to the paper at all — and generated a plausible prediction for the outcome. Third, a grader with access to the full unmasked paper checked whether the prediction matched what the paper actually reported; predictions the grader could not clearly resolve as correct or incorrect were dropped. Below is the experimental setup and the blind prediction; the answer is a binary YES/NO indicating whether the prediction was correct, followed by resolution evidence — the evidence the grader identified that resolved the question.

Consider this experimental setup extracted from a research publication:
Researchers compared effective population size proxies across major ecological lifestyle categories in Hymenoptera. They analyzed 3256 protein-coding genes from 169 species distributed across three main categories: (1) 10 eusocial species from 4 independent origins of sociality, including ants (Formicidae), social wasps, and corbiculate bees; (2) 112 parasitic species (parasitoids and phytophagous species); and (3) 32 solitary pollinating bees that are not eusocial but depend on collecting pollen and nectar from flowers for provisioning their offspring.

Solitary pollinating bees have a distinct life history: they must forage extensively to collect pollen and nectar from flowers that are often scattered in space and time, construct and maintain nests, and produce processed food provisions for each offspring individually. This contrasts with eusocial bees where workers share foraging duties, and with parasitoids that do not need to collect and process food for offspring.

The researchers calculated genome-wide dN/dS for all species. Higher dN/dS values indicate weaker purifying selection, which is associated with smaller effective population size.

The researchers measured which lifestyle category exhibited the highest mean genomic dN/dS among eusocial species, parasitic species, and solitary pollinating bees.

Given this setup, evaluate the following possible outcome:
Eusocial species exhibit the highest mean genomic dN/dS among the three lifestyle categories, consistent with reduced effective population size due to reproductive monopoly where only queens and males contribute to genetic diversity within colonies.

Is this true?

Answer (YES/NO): NO